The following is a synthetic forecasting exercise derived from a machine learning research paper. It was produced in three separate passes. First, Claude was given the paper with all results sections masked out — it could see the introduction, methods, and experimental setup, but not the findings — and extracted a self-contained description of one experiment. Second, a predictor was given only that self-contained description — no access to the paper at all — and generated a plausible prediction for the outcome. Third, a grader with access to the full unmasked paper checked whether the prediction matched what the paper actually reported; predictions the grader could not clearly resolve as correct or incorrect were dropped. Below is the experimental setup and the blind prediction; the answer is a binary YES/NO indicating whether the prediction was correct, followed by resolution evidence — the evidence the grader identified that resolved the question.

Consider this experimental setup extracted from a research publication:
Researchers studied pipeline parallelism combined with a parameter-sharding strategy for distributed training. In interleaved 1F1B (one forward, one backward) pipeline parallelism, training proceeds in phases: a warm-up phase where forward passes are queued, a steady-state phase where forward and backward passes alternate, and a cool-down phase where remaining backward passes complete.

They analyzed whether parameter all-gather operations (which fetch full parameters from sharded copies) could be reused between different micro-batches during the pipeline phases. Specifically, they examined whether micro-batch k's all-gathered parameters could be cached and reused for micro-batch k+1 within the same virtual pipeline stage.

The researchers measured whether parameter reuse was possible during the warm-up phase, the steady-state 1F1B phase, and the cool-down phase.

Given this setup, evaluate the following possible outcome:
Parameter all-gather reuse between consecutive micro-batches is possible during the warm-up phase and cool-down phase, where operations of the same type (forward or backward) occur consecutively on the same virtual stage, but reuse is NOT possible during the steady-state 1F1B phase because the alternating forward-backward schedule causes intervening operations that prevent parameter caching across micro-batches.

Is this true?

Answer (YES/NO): NO